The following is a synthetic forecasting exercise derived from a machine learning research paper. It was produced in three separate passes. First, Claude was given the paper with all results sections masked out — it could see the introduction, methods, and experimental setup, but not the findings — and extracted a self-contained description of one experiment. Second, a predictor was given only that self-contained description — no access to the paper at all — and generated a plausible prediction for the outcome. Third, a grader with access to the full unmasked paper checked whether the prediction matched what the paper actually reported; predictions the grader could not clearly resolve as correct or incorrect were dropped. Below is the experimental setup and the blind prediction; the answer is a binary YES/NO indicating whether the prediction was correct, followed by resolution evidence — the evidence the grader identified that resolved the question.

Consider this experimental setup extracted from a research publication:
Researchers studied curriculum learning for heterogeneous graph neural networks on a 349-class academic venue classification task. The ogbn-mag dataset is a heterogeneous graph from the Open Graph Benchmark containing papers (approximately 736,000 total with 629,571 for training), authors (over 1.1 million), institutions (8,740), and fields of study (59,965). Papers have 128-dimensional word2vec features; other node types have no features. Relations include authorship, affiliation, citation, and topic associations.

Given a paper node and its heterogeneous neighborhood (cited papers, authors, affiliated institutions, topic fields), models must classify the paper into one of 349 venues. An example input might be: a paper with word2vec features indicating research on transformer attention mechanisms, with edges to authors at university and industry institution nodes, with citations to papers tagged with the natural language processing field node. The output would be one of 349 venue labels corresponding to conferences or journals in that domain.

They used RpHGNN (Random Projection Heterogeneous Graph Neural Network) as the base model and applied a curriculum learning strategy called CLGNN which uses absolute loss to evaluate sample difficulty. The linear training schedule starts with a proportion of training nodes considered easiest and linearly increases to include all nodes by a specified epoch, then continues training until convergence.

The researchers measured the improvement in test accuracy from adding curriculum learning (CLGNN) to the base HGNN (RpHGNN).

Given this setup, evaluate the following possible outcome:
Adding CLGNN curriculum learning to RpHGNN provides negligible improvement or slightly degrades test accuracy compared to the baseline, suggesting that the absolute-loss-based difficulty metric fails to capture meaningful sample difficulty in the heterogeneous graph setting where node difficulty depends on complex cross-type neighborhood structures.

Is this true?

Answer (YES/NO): NO